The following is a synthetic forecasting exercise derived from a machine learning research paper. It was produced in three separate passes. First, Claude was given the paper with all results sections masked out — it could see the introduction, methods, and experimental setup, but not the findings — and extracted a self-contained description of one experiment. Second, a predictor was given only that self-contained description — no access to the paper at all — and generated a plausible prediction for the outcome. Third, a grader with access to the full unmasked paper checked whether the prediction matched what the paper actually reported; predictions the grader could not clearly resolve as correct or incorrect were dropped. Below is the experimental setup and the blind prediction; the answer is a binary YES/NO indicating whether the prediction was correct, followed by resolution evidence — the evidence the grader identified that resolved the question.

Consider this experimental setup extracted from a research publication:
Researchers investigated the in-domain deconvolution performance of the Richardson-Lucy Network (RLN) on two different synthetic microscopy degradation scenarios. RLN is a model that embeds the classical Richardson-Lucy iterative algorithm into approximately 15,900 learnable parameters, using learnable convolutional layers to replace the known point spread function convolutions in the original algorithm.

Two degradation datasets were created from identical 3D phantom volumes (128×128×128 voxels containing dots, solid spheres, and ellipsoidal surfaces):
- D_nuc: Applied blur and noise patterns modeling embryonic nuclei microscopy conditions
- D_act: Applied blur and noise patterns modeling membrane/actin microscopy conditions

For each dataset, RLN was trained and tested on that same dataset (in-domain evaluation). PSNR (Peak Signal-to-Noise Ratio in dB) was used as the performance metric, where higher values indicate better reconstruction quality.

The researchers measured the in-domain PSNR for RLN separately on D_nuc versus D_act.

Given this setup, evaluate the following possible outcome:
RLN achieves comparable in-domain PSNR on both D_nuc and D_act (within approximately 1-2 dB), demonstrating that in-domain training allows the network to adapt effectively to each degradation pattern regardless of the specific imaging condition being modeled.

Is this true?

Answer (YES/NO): YES